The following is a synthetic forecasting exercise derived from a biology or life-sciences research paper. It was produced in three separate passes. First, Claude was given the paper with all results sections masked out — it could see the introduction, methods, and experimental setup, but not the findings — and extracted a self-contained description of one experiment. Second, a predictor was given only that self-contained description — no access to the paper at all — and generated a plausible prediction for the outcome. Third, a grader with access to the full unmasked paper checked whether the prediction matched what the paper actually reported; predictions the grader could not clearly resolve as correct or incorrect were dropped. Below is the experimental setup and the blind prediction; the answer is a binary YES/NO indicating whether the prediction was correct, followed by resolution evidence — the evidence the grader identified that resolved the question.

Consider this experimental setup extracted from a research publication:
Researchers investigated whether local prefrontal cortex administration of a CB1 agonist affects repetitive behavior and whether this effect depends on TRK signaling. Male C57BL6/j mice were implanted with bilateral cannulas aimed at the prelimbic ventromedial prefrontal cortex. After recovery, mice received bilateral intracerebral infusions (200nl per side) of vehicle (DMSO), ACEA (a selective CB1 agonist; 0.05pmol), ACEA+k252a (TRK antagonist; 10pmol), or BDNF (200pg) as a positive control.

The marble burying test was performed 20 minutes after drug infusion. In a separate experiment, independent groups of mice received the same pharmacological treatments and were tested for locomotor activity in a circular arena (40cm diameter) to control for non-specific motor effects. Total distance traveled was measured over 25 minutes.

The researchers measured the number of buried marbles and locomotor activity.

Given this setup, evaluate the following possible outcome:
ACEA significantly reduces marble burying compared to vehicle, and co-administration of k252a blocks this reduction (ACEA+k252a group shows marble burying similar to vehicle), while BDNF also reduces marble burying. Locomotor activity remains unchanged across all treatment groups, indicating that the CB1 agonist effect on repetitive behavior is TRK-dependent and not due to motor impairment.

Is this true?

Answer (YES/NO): NO